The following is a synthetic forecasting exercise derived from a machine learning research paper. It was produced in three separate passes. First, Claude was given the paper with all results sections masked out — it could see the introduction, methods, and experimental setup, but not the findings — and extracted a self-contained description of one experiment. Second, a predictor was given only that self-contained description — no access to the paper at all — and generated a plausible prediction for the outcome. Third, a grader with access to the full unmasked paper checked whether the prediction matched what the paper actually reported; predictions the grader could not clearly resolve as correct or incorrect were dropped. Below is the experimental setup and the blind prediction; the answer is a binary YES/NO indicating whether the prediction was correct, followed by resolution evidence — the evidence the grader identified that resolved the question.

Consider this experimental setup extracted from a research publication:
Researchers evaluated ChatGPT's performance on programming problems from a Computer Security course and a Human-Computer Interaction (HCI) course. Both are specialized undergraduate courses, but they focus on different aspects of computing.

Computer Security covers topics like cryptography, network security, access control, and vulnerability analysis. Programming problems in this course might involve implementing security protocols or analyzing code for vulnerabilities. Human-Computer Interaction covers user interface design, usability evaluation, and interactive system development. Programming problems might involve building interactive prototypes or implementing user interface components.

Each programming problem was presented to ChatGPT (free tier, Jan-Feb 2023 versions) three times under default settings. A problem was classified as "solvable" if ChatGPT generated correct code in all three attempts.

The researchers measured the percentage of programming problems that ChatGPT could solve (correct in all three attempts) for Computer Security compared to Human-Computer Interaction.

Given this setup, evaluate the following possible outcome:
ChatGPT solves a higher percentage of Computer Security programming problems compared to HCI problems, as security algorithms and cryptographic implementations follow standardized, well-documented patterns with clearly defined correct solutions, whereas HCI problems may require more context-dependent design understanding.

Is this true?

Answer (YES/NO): YES